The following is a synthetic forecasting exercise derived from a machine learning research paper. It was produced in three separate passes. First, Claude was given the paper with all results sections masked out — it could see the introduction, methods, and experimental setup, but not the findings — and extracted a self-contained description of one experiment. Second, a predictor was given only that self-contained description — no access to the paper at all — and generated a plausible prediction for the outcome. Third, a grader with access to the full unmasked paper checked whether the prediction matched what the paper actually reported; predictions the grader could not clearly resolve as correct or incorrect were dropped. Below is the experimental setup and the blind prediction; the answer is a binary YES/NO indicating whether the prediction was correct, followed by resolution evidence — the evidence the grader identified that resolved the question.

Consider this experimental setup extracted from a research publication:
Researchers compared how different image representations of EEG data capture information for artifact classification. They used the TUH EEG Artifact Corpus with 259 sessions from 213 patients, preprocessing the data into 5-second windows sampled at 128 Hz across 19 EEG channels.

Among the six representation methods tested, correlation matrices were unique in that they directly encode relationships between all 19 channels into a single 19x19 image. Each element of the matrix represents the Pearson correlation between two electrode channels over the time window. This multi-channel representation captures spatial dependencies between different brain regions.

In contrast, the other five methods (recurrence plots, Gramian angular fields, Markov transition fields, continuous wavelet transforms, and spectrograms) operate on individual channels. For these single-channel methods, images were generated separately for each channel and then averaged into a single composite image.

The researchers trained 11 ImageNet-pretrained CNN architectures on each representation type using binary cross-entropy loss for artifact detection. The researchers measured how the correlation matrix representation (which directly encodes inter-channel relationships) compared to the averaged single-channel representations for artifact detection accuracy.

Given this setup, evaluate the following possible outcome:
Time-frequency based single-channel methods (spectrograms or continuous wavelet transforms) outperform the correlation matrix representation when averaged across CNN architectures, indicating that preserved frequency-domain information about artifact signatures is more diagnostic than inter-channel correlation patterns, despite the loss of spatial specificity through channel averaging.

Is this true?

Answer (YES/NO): NO